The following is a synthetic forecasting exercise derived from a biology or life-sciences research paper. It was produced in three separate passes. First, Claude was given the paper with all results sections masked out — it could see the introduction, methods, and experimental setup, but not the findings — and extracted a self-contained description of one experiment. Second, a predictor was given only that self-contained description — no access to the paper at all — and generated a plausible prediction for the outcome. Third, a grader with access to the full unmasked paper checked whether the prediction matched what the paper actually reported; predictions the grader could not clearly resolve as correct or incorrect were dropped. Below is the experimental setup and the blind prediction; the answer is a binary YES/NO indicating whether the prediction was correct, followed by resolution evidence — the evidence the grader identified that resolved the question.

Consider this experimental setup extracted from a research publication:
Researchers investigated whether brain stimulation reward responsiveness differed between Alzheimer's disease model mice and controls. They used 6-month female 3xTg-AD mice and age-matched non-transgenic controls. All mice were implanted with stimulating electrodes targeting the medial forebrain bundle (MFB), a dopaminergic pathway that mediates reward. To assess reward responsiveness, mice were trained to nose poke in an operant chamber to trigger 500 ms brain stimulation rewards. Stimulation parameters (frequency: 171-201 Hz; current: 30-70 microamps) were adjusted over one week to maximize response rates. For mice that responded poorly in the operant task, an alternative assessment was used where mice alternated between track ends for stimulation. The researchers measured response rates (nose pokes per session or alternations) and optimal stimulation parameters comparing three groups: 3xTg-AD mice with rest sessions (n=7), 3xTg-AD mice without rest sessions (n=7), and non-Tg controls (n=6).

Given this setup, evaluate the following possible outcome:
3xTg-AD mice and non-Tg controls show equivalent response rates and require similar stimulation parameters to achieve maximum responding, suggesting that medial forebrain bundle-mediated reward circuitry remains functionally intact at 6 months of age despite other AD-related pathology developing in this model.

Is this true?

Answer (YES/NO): YES